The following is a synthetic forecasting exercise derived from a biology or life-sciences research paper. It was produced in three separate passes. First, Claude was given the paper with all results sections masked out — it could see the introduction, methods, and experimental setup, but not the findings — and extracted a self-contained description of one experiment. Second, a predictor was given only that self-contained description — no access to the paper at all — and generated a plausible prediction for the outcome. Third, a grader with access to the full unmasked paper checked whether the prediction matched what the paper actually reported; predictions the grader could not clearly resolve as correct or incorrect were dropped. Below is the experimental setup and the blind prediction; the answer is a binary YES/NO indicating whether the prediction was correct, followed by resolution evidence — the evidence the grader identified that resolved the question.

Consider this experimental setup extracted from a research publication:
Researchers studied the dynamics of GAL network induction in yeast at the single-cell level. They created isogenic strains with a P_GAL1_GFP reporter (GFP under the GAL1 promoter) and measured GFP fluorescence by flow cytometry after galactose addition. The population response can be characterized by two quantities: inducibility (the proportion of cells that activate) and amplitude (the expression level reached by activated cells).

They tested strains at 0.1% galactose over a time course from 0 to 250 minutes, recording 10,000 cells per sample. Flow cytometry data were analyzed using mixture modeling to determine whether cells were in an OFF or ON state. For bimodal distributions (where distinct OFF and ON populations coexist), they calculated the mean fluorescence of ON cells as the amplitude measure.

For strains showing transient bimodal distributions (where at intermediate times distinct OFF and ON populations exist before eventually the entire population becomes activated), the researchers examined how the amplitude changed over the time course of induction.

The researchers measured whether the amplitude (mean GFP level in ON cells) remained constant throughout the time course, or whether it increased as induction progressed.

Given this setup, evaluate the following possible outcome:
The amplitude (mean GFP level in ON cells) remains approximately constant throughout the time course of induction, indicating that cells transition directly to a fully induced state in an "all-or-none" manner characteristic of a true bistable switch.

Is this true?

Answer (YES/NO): NO